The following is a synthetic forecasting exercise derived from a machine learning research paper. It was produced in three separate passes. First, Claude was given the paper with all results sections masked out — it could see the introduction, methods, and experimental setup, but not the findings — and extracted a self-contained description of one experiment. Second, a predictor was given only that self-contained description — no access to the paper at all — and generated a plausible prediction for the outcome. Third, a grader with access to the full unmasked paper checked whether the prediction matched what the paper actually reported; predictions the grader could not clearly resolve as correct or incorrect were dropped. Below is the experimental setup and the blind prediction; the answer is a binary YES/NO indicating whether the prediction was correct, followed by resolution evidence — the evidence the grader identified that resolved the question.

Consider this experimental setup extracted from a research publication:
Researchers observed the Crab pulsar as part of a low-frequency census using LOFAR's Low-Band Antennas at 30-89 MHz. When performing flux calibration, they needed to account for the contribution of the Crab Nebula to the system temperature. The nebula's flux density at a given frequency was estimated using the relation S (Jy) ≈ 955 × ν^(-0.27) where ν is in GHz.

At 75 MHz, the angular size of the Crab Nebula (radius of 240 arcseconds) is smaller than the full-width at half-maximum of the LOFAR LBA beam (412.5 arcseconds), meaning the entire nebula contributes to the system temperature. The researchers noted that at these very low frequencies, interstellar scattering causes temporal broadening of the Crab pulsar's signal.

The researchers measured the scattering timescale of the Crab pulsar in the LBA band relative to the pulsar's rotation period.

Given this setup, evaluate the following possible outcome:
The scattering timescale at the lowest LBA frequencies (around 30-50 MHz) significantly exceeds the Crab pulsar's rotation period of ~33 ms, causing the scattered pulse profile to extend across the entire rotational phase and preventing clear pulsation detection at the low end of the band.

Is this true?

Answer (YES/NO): YES